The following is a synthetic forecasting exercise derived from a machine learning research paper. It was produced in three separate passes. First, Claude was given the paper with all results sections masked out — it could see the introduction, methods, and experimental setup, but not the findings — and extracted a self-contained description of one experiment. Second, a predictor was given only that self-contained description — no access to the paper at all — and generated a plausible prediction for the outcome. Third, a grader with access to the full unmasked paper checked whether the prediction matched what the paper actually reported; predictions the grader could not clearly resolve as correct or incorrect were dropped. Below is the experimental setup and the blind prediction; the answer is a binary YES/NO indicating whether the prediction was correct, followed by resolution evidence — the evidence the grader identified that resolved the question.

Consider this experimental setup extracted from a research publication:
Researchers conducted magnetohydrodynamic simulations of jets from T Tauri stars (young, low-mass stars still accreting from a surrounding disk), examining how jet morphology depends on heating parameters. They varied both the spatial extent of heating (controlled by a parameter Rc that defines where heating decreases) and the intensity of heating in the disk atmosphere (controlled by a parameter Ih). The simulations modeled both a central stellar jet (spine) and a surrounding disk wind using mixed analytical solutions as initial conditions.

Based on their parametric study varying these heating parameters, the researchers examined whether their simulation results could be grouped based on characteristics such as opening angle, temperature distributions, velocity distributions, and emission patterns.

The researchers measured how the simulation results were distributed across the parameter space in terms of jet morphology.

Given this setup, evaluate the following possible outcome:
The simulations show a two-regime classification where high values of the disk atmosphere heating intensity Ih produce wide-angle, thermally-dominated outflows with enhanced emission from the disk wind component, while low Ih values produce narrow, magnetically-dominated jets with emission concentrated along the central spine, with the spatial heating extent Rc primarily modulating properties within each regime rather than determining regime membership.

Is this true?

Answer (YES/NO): NO